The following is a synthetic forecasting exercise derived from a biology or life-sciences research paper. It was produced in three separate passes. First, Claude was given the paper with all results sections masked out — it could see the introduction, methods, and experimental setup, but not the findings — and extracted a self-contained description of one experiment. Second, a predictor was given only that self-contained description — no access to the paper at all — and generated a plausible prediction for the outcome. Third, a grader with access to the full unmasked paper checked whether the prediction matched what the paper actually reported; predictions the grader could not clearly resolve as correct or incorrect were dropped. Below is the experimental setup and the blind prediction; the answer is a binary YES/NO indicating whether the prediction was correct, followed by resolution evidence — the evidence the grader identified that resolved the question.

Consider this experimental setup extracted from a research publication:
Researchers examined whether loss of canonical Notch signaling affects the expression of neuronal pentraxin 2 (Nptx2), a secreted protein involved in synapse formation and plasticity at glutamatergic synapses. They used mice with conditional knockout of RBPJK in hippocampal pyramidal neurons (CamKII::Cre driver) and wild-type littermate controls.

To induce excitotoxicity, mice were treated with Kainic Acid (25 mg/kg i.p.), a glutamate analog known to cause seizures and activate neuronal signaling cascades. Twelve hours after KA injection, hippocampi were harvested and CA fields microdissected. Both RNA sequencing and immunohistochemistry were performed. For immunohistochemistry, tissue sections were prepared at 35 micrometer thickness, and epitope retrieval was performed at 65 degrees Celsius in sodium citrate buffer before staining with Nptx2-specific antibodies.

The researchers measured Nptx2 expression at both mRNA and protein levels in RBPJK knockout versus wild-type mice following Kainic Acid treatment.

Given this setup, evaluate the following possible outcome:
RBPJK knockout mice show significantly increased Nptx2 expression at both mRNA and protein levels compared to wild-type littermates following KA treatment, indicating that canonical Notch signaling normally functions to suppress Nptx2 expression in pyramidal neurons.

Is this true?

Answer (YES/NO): NO